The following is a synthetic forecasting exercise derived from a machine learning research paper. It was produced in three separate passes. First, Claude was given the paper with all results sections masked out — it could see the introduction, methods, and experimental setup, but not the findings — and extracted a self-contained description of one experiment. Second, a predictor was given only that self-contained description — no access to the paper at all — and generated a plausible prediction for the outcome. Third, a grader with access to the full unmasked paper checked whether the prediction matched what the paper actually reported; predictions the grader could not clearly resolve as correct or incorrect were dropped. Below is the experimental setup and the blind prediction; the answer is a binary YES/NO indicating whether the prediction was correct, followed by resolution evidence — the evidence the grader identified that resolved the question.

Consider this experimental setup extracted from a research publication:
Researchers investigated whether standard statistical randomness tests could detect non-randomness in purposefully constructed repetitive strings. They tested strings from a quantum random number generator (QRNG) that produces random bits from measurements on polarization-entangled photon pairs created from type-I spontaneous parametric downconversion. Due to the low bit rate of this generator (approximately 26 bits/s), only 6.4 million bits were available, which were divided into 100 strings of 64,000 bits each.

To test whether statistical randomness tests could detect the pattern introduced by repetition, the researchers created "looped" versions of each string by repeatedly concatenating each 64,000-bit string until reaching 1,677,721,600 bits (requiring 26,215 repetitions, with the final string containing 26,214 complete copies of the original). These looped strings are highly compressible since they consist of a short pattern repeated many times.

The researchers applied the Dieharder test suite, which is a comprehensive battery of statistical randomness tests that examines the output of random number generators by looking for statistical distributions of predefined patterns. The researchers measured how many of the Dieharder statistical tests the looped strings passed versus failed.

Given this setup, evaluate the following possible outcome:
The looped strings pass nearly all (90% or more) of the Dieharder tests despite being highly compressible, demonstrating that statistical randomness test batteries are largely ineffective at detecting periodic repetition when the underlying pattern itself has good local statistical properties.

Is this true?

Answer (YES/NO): NO